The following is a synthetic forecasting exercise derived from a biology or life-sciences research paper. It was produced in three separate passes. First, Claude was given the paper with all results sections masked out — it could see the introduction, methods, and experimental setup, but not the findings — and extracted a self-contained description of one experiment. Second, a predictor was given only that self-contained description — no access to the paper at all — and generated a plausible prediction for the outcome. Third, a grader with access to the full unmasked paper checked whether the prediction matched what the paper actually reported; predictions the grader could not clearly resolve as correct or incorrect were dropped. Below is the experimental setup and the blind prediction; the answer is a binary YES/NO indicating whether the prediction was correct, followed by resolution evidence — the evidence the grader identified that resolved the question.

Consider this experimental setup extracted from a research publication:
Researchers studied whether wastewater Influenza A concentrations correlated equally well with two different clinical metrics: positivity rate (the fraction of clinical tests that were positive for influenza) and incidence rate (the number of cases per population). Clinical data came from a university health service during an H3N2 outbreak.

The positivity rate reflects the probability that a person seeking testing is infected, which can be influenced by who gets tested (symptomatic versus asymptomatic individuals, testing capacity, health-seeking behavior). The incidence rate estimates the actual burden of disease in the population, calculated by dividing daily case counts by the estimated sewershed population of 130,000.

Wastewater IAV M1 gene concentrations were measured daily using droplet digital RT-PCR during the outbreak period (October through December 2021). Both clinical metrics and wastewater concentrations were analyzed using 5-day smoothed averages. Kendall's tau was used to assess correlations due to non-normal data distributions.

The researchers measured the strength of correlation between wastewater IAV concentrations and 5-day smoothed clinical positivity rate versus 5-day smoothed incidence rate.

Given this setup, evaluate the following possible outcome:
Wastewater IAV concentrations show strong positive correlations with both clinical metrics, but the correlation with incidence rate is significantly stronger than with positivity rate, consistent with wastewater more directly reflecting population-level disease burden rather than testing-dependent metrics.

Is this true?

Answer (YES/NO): NO